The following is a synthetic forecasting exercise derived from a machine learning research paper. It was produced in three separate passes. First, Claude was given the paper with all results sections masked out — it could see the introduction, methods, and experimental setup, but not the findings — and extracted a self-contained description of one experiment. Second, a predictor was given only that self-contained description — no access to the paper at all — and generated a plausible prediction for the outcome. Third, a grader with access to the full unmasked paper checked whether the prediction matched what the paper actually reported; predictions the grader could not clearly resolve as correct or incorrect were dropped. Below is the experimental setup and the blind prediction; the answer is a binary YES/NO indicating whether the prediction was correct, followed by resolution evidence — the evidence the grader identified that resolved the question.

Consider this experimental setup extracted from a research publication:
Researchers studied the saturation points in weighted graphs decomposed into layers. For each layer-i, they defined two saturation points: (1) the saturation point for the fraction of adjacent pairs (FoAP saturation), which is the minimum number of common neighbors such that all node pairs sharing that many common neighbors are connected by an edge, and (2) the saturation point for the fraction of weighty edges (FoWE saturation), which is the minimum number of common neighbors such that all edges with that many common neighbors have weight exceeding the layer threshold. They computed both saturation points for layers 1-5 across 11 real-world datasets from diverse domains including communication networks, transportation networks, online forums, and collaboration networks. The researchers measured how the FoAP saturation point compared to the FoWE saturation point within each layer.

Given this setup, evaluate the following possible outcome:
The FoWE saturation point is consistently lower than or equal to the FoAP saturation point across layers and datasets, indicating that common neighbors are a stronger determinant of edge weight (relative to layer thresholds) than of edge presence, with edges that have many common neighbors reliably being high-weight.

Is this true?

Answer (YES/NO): NO